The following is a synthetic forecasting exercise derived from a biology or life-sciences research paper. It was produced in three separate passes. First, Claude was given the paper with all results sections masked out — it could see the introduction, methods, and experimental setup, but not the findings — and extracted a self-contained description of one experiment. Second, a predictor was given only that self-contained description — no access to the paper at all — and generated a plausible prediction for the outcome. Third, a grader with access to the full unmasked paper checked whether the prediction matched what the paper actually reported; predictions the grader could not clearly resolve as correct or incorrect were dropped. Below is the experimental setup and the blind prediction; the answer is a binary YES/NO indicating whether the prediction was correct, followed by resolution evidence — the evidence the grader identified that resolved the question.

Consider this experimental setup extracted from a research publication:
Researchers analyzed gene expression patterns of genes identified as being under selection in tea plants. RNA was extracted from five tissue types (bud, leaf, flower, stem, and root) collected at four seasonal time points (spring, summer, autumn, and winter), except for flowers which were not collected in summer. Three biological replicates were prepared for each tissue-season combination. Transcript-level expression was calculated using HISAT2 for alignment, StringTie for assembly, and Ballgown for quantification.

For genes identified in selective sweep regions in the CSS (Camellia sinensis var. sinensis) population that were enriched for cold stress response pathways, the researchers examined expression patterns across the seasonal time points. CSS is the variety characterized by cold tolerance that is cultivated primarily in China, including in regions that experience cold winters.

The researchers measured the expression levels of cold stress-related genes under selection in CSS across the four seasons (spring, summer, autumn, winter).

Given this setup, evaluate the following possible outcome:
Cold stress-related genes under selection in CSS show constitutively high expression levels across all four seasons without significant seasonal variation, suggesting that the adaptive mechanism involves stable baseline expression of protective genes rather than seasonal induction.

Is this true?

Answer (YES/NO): NO